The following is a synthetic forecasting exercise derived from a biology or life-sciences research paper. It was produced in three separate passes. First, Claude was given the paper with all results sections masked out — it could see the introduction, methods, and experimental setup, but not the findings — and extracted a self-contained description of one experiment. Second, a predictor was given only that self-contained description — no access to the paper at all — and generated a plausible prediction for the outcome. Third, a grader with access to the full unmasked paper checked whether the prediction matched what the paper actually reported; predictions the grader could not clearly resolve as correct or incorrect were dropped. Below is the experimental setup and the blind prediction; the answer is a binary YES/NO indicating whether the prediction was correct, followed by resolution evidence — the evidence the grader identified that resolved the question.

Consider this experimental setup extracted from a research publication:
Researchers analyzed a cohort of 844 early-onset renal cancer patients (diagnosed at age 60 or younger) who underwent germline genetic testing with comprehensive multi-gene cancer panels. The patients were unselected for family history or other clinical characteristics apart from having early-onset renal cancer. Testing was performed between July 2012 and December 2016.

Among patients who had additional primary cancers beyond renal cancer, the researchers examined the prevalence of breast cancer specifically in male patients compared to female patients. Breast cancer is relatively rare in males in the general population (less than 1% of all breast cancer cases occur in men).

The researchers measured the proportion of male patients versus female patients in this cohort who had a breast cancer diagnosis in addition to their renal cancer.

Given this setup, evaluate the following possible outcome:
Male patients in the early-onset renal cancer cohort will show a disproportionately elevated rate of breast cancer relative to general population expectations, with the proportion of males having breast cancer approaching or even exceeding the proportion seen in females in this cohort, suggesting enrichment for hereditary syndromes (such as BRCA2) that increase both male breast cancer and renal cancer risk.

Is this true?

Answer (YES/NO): NO